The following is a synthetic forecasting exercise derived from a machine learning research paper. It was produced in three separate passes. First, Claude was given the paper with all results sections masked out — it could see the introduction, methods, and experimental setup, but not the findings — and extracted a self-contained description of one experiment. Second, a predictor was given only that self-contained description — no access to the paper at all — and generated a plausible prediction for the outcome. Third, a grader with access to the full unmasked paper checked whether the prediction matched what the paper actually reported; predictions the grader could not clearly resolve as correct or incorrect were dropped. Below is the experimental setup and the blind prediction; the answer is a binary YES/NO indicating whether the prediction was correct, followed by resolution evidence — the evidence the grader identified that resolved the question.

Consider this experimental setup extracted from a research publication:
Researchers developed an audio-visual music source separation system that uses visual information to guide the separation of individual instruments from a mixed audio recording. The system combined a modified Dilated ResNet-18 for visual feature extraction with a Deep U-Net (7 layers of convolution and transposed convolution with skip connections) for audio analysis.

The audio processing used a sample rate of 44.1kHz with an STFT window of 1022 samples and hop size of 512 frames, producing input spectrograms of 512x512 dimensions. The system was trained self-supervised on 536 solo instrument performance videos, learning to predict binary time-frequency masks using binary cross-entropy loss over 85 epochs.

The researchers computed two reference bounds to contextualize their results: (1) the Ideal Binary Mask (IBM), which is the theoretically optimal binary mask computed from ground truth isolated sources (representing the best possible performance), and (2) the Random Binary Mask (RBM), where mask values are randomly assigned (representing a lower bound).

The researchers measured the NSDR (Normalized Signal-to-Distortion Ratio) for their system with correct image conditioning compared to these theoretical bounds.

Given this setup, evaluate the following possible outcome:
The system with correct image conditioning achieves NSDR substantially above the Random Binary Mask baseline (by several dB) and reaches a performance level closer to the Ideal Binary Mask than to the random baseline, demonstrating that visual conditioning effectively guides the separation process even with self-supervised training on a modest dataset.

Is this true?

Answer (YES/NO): YES